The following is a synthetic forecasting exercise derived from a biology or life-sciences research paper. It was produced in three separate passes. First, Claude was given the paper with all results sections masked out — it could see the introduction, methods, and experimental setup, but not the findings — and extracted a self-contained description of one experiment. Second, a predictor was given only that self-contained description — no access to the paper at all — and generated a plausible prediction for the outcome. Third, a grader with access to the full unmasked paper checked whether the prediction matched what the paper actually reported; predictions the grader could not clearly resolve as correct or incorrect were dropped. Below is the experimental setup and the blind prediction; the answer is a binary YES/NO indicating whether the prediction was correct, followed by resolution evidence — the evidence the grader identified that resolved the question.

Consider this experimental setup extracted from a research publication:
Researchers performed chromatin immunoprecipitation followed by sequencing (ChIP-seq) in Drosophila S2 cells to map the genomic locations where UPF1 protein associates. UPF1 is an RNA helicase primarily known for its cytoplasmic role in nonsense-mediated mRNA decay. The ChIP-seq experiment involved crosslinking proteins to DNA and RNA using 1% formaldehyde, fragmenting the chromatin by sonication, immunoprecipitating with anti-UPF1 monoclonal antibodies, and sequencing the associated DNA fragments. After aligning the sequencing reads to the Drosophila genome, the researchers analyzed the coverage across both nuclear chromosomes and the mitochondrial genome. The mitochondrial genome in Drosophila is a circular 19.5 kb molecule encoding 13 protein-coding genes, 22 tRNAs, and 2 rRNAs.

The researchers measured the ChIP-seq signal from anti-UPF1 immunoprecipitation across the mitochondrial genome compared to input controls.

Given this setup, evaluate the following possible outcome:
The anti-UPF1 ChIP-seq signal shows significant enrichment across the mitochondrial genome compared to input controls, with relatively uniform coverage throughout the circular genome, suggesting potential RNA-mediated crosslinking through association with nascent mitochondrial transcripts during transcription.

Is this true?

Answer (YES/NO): NO